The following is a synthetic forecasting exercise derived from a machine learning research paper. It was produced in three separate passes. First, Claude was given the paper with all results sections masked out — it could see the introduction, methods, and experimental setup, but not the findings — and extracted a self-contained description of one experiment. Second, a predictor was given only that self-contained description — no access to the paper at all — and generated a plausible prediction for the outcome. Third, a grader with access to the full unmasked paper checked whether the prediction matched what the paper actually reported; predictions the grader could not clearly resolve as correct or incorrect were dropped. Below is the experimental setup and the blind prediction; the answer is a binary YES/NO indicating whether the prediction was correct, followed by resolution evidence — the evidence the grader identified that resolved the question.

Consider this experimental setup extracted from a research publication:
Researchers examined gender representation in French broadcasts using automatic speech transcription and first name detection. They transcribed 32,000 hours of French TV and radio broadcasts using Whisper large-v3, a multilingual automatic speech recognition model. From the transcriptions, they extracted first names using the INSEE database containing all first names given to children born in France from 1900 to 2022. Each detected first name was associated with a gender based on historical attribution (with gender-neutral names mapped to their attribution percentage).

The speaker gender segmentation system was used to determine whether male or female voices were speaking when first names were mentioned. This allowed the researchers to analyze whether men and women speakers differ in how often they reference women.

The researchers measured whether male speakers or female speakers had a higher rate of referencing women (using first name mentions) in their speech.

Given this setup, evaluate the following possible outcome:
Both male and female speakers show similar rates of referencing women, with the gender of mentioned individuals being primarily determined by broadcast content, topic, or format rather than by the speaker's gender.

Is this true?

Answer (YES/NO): NO